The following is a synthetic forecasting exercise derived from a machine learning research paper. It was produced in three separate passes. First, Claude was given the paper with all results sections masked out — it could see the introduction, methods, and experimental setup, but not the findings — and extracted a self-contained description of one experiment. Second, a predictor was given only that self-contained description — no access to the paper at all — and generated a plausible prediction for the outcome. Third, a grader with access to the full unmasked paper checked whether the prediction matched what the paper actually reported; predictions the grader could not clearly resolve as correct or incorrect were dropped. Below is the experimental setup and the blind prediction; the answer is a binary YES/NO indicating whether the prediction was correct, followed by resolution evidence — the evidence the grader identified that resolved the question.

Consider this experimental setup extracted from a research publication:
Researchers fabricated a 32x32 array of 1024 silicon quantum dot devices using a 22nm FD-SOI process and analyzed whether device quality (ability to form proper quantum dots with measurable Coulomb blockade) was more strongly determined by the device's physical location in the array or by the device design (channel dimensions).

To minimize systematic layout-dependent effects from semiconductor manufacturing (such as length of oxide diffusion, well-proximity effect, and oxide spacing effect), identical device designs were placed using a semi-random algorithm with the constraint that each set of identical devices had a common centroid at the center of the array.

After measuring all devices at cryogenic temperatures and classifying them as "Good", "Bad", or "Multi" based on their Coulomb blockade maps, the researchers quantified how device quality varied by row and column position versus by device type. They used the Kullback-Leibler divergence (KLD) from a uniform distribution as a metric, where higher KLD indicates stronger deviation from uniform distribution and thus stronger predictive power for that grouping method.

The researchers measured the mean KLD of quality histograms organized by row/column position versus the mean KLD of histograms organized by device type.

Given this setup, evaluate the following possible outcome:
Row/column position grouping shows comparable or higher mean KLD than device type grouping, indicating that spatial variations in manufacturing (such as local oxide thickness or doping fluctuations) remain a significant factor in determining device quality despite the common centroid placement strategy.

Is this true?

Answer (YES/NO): NO